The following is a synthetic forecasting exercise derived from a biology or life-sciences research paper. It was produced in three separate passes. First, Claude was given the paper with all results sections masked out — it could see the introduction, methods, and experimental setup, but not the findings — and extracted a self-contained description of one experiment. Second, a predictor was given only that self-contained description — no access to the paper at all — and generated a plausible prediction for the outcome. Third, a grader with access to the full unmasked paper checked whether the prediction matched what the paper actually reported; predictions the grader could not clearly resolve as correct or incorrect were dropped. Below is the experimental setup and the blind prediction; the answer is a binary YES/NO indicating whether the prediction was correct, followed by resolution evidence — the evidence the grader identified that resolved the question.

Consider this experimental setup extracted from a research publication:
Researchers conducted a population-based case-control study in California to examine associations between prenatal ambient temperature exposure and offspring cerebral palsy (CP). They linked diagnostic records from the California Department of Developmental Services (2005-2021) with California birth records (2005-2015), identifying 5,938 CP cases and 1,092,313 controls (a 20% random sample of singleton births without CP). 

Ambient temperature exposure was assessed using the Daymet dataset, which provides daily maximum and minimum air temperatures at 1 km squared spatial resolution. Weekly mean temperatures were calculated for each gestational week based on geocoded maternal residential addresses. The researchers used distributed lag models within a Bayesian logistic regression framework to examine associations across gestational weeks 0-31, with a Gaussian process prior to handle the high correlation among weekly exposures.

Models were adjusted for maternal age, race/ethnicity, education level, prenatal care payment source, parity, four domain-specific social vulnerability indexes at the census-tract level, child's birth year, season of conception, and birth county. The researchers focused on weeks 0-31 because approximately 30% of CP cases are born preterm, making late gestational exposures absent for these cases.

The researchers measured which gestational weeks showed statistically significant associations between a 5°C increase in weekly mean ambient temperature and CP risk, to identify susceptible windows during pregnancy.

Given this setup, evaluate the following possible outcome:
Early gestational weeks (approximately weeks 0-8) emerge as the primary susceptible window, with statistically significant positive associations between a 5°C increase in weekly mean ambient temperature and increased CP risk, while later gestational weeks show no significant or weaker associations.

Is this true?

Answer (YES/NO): YES